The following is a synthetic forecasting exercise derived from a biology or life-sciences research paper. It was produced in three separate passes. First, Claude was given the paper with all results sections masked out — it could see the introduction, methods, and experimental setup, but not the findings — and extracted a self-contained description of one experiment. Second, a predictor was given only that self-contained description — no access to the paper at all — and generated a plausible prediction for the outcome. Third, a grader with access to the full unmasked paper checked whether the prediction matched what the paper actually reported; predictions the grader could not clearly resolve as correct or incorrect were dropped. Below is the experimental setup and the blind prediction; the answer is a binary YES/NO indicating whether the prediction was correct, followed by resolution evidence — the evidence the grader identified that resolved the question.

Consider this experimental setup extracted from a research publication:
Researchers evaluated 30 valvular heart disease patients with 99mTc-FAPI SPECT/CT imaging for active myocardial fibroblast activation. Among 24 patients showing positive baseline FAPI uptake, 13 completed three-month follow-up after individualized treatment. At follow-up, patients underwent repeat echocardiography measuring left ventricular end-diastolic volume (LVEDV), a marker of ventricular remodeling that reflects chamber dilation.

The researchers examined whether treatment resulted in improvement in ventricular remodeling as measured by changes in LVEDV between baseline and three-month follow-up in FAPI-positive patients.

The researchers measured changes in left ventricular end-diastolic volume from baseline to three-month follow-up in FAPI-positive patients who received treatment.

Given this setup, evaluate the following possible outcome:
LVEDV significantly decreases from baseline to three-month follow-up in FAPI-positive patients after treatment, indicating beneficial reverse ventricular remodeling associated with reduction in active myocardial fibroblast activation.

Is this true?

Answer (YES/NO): NO